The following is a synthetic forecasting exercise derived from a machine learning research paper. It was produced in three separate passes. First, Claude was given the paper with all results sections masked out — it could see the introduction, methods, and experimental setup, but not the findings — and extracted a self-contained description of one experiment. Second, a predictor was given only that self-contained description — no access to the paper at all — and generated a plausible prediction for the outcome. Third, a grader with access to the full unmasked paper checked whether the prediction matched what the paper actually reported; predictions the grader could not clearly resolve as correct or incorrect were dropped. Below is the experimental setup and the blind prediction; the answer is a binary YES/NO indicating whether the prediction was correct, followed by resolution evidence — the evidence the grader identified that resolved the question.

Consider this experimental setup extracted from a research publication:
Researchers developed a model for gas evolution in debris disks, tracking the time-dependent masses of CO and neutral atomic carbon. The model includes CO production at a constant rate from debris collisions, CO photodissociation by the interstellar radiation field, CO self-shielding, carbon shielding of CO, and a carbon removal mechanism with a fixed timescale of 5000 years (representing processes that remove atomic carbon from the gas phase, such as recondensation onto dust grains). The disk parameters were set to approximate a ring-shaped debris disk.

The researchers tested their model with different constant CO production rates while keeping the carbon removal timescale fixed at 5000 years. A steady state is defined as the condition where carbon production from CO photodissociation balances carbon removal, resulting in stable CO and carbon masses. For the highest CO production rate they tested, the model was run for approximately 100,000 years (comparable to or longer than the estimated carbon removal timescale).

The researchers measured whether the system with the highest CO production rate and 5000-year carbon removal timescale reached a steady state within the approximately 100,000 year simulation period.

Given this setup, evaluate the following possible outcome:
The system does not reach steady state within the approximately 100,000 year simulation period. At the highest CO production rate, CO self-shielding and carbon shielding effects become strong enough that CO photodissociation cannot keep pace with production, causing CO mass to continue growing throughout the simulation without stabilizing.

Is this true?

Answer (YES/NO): YES